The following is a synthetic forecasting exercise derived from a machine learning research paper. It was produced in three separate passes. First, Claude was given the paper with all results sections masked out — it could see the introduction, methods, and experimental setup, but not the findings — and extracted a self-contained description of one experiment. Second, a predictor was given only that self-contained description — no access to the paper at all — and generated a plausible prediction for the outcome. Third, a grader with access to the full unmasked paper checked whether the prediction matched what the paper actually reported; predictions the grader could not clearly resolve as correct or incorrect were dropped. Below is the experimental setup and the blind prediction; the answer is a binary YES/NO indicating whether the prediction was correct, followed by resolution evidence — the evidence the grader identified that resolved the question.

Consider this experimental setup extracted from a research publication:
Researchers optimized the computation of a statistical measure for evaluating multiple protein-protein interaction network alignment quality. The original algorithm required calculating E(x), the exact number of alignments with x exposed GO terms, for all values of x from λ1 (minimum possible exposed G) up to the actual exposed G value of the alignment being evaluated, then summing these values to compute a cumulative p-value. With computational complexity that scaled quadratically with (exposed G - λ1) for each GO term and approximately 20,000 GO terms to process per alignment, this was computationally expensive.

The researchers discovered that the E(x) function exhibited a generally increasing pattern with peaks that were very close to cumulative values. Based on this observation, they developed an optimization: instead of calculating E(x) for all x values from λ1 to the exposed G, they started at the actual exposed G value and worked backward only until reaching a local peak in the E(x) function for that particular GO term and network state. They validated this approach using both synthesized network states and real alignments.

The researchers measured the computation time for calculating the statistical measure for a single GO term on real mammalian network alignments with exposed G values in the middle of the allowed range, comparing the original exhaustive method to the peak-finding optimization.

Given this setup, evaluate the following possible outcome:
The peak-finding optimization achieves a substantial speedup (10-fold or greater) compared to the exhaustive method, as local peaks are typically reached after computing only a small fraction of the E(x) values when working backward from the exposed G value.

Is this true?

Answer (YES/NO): YES